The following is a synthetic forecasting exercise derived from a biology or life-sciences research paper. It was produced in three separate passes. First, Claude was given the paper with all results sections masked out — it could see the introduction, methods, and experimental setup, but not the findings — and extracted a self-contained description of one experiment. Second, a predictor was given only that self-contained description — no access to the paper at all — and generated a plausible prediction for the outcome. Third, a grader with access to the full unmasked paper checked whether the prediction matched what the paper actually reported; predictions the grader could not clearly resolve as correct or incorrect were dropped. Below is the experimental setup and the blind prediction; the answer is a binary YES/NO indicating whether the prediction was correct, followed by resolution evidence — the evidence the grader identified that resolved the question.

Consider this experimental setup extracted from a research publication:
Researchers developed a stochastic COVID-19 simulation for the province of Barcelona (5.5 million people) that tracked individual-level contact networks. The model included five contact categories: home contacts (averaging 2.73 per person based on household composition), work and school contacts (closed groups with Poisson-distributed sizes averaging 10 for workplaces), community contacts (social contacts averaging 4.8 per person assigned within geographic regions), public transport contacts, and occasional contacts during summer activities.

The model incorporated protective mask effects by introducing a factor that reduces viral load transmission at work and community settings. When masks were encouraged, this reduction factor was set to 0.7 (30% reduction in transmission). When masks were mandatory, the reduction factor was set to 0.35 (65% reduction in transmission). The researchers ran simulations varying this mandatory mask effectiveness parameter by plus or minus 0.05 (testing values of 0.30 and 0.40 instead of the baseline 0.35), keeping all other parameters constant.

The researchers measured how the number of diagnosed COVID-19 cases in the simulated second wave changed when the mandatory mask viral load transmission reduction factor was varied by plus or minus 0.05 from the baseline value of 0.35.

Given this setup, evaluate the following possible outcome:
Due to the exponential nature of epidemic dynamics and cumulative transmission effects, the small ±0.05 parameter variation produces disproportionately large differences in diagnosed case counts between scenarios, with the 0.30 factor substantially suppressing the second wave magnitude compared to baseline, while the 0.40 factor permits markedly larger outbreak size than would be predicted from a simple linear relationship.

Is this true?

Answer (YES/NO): YES